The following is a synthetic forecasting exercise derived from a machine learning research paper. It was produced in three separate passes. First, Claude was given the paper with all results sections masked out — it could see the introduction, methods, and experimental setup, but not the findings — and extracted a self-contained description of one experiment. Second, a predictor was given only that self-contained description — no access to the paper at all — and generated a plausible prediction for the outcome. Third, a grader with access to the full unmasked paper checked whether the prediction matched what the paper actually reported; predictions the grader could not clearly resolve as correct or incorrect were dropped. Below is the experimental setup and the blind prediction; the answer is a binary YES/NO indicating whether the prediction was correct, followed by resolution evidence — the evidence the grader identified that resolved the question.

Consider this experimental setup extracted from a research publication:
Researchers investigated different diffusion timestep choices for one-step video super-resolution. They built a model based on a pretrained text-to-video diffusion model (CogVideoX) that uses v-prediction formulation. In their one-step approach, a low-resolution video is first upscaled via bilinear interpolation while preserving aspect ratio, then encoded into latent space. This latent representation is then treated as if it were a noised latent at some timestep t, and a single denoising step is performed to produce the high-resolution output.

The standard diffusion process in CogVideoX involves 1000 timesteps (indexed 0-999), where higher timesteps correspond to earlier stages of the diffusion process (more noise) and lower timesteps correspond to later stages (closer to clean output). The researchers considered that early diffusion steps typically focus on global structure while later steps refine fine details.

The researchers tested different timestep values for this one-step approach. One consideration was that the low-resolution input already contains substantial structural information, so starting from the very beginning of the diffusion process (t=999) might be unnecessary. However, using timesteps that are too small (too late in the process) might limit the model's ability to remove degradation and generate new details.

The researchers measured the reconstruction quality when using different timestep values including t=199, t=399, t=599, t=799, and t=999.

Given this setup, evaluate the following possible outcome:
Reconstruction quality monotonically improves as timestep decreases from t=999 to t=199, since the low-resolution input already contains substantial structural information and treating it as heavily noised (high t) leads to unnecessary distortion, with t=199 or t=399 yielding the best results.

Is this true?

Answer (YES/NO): NO